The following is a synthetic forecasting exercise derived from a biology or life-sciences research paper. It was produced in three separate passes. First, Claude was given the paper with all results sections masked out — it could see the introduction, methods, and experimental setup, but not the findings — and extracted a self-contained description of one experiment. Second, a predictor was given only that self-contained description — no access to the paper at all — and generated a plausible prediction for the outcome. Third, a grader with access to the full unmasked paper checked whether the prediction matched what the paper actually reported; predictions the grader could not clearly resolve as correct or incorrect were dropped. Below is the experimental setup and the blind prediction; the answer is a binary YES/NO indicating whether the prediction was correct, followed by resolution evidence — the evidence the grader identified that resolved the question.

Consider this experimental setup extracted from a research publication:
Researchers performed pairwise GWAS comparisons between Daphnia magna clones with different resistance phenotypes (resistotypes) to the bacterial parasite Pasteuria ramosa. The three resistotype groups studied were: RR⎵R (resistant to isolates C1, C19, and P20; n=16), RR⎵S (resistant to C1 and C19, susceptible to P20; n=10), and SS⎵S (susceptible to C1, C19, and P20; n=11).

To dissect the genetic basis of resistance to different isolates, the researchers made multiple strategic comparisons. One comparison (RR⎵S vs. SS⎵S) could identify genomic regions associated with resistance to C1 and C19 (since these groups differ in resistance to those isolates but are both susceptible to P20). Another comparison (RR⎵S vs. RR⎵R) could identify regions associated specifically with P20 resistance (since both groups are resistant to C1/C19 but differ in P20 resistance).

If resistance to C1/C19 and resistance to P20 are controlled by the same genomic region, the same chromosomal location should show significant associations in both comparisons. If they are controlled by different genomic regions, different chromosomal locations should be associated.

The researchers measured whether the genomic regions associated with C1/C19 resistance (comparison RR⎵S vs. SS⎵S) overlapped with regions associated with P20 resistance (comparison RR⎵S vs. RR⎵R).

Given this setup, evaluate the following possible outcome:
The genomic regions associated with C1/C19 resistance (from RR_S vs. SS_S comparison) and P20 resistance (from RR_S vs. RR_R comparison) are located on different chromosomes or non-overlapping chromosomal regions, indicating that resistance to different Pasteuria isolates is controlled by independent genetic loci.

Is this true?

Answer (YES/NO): YES